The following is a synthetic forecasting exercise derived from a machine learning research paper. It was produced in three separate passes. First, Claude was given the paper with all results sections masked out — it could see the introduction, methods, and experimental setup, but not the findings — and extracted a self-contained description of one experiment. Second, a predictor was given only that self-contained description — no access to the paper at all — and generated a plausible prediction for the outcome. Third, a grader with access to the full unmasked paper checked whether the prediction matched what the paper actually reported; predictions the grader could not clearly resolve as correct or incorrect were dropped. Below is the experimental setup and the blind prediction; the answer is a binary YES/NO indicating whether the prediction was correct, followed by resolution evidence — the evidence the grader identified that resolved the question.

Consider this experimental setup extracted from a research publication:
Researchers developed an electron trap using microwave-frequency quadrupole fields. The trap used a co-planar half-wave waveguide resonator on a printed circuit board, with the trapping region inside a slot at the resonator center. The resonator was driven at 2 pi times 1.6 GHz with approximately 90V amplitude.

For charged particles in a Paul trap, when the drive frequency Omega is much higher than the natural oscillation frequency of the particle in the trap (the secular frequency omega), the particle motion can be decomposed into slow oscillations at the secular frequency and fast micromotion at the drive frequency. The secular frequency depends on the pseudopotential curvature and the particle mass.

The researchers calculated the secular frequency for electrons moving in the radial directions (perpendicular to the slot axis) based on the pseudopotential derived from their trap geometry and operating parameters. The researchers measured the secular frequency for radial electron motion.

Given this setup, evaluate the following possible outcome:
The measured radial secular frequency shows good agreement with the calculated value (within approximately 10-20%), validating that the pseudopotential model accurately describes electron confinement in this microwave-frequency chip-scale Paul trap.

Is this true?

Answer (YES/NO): YES